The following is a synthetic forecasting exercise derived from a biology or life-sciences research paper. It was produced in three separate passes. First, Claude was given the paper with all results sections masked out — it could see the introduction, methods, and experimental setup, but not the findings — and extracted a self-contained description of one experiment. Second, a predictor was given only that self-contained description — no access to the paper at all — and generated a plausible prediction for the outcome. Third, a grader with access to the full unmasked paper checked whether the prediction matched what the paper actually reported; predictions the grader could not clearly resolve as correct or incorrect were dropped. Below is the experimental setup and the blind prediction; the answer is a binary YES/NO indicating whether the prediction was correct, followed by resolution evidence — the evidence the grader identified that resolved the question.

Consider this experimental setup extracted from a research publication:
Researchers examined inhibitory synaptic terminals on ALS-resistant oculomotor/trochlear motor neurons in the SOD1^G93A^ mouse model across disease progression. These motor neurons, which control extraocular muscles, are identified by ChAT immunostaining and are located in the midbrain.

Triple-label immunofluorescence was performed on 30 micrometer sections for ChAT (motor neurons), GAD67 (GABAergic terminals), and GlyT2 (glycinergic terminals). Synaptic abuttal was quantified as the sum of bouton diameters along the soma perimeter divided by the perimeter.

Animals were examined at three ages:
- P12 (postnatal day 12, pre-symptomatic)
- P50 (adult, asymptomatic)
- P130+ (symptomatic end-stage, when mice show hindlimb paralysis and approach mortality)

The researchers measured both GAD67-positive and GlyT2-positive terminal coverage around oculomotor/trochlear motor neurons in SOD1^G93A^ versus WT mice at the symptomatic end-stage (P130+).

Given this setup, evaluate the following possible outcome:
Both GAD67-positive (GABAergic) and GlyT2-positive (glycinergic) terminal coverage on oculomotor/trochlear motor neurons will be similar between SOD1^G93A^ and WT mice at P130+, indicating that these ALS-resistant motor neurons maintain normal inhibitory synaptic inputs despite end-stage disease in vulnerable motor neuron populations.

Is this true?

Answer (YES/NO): NO